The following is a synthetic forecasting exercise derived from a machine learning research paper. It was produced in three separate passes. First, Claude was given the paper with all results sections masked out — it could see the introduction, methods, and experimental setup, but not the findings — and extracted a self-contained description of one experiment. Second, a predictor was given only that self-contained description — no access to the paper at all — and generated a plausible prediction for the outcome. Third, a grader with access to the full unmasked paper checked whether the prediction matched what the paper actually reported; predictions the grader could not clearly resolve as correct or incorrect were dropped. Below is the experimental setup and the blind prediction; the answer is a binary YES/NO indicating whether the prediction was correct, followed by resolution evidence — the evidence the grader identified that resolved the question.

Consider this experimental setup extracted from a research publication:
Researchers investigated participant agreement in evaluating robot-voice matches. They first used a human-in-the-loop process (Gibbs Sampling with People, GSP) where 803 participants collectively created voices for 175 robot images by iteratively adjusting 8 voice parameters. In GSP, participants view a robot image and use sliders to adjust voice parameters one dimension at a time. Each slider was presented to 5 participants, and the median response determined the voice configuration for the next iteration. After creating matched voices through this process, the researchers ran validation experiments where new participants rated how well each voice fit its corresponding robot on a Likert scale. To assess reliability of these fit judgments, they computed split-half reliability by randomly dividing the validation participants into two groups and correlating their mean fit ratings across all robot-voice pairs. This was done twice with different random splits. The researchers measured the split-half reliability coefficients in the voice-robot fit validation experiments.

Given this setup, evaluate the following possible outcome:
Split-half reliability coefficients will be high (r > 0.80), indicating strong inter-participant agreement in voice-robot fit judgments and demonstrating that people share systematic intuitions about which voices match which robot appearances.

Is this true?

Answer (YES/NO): NO